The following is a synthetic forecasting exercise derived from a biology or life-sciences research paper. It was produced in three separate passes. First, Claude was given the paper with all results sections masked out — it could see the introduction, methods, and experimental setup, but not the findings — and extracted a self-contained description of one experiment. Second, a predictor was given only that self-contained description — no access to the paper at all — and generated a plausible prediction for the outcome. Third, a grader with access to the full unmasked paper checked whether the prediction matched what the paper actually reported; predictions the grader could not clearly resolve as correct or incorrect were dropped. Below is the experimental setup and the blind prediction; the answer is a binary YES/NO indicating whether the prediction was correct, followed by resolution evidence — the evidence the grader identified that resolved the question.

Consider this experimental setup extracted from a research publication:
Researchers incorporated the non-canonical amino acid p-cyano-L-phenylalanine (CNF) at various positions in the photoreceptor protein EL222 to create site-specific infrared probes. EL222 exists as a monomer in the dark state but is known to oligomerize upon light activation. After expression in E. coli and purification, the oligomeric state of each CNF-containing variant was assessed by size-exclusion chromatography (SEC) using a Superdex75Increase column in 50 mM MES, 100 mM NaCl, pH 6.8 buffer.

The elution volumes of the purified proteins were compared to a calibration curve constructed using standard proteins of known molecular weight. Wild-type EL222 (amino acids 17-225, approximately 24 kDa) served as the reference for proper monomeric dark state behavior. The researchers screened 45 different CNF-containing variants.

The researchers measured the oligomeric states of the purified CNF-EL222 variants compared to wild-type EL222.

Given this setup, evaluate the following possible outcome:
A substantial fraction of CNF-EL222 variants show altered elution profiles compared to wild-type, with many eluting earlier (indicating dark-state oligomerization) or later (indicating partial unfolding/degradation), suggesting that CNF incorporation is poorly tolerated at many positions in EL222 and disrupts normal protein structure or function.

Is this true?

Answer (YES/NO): NO